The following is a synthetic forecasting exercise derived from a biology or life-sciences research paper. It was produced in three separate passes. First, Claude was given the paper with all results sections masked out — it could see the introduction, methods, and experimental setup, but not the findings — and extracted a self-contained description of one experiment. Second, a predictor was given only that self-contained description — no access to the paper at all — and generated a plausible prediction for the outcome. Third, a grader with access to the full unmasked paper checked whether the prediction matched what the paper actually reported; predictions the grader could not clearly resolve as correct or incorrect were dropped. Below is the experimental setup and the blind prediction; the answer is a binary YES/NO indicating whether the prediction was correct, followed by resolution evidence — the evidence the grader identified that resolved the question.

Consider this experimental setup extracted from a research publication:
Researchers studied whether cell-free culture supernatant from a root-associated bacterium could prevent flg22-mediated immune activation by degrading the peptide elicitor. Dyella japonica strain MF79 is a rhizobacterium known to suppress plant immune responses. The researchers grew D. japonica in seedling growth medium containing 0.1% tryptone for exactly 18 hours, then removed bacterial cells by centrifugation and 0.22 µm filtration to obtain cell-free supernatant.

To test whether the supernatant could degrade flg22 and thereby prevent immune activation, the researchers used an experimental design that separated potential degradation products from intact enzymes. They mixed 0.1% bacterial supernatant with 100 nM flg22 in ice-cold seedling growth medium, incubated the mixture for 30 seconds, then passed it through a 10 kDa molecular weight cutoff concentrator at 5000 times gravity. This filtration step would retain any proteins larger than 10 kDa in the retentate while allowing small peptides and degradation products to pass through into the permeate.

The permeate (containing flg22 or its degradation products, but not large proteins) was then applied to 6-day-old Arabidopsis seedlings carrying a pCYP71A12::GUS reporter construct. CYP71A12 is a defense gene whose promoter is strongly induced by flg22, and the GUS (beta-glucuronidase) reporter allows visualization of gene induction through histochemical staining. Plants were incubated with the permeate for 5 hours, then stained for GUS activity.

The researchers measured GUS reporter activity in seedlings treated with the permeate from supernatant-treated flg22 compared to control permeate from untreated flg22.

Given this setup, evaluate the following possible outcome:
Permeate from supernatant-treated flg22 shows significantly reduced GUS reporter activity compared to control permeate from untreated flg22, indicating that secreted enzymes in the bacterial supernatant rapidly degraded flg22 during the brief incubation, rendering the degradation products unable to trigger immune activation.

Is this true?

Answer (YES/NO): YES